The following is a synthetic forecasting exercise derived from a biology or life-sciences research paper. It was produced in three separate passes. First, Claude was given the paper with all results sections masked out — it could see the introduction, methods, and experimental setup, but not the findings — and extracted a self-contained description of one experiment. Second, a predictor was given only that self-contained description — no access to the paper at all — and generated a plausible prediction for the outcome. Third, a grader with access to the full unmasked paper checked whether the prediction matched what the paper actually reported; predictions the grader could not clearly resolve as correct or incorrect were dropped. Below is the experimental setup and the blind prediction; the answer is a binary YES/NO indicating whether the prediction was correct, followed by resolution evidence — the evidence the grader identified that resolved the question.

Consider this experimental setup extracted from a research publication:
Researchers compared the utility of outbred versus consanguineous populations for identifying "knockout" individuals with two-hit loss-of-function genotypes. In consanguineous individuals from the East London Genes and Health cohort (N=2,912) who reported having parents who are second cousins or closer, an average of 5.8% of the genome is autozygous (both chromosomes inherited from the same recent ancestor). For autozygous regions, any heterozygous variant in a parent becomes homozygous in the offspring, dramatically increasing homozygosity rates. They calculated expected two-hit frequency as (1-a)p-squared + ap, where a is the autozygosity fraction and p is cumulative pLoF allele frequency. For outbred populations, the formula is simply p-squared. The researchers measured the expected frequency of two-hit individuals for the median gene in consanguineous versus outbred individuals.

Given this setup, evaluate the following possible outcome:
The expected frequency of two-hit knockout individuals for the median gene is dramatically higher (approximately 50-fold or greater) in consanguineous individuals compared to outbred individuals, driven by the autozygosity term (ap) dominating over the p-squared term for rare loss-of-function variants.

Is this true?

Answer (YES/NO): YES